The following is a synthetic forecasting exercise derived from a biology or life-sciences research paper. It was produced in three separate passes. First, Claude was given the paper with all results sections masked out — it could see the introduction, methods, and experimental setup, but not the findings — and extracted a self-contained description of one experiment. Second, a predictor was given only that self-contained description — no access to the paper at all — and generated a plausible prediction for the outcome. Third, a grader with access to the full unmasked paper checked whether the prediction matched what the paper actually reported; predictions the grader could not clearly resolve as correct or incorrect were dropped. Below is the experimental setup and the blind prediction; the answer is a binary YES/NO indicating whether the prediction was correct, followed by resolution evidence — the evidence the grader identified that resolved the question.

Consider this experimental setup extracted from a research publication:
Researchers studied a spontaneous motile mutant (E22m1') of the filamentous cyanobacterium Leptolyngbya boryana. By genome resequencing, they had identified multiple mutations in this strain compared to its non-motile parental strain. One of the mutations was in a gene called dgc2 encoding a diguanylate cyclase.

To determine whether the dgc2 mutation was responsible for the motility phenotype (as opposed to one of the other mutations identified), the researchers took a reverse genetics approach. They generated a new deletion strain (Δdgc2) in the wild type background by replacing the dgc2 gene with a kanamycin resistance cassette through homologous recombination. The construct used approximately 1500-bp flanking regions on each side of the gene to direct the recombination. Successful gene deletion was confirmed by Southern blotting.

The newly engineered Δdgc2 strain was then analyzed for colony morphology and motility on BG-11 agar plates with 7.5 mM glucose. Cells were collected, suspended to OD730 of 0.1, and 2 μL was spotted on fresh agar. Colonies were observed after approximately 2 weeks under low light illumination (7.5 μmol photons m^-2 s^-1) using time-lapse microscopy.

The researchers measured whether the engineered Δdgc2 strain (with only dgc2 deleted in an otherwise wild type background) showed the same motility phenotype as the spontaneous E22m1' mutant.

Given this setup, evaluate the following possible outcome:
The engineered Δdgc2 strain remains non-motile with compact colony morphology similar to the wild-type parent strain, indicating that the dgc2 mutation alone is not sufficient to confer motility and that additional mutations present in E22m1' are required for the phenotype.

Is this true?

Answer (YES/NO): NO